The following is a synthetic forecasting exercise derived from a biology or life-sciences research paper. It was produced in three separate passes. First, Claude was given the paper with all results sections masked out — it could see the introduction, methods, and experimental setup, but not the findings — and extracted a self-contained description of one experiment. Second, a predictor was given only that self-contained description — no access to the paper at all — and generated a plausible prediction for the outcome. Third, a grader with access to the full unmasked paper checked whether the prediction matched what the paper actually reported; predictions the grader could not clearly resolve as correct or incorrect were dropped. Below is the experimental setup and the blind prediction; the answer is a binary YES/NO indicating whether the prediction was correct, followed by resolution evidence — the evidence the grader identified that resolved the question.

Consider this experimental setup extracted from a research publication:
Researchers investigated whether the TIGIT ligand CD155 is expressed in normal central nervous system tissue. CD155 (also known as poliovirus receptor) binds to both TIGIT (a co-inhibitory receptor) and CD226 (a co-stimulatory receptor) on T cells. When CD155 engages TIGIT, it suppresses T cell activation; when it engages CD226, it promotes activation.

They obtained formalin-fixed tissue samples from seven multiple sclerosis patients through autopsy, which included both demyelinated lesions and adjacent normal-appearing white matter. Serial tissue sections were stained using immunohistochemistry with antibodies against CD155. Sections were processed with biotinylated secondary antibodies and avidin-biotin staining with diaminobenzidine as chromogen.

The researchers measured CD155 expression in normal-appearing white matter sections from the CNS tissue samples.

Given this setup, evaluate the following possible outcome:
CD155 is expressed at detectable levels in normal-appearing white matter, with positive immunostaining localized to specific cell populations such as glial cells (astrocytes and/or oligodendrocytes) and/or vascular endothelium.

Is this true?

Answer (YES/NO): NO